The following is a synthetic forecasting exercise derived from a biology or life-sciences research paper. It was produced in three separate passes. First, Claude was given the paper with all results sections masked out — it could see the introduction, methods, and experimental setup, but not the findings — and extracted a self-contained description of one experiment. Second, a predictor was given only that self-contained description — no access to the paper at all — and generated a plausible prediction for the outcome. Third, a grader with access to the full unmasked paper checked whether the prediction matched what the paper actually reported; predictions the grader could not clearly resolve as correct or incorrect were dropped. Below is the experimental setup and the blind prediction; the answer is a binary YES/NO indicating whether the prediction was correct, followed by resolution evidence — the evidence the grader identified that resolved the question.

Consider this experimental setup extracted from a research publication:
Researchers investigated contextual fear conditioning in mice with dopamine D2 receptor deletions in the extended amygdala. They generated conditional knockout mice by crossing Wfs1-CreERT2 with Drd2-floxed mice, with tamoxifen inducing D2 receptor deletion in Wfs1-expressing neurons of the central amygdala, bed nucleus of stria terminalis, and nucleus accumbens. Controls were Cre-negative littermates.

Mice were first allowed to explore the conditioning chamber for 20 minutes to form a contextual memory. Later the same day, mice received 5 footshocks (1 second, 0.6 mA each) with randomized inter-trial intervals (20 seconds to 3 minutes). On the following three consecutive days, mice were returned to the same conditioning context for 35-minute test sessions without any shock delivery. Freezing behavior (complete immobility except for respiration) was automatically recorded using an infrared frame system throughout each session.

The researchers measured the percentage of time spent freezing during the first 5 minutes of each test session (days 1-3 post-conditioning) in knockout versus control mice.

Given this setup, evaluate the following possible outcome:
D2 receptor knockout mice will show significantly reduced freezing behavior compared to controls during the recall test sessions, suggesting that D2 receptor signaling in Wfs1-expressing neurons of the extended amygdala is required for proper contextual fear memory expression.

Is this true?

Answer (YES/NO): NO